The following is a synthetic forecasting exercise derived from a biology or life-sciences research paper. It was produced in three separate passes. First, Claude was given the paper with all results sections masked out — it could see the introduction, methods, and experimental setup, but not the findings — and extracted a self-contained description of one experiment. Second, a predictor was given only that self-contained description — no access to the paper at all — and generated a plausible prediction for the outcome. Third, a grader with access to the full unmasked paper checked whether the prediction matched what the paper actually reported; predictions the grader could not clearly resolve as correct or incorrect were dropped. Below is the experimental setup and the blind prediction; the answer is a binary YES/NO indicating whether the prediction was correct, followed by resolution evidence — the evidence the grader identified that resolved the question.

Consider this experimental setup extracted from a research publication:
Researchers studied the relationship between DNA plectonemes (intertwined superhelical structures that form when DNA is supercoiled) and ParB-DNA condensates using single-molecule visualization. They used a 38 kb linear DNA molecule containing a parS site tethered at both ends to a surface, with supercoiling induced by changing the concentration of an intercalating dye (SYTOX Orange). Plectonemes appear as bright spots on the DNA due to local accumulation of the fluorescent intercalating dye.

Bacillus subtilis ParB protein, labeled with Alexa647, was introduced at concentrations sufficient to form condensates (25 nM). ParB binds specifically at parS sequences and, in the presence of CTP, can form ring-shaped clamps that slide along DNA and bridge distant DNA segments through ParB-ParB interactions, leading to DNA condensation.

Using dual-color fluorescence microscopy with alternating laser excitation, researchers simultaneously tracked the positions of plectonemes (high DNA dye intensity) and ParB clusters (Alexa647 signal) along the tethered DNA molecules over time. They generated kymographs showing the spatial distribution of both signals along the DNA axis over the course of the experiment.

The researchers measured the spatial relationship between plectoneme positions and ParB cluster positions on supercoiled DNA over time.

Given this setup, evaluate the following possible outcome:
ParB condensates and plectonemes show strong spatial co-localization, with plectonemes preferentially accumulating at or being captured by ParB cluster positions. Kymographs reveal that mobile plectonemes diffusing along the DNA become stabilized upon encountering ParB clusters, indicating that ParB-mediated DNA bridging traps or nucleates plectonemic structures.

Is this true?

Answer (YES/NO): YES